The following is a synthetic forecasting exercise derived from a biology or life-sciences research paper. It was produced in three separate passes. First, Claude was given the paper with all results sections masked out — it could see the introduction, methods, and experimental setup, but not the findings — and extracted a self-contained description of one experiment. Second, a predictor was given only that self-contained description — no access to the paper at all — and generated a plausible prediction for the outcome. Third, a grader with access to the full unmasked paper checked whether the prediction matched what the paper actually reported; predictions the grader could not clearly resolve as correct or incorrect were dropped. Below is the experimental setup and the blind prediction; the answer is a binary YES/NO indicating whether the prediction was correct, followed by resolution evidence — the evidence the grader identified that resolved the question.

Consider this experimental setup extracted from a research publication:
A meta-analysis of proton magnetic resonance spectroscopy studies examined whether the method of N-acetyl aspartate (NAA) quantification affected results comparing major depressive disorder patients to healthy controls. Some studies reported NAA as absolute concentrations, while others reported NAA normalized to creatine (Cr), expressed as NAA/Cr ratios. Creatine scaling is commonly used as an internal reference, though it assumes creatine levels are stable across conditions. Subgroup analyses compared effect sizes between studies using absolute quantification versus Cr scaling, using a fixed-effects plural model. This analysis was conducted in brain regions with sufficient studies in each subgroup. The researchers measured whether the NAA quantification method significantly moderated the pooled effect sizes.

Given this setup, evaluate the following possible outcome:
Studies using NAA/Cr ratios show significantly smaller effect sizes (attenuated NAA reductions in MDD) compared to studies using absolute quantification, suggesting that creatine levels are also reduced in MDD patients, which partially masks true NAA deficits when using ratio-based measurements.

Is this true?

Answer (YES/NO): NO